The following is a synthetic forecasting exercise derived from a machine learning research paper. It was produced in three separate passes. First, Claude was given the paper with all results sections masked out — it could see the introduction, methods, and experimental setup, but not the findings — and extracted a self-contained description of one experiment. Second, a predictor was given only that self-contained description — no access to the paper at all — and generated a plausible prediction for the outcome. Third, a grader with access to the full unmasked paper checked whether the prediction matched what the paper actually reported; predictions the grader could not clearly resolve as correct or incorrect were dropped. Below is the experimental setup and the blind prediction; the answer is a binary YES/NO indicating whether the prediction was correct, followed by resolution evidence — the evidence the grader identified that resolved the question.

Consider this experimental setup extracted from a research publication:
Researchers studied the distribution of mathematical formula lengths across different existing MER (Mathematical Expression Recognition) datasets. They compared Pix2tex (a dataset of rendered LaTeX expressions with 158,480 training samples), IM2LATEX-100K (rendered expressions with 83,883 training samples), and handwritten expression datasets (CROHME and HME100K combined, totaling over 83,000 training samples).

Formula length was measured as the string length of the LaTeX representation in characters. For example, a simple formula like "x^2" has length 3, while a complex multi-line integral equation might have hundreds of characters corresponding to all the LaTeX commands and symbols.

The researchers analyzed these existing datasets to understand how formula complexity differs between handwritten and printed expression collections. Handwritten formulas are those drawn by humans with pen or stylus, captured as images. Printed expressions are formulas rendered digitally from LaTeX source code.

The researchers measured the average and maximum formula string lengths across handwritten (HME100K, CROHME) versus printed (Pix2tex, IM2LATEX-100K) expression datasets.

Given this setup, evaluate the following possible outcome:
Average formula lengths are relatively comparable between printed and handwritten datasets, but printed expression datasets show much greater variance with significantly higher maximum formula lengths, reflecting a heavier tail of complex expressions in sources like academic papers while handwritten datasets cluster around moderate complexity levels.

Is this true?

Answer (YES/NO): NO